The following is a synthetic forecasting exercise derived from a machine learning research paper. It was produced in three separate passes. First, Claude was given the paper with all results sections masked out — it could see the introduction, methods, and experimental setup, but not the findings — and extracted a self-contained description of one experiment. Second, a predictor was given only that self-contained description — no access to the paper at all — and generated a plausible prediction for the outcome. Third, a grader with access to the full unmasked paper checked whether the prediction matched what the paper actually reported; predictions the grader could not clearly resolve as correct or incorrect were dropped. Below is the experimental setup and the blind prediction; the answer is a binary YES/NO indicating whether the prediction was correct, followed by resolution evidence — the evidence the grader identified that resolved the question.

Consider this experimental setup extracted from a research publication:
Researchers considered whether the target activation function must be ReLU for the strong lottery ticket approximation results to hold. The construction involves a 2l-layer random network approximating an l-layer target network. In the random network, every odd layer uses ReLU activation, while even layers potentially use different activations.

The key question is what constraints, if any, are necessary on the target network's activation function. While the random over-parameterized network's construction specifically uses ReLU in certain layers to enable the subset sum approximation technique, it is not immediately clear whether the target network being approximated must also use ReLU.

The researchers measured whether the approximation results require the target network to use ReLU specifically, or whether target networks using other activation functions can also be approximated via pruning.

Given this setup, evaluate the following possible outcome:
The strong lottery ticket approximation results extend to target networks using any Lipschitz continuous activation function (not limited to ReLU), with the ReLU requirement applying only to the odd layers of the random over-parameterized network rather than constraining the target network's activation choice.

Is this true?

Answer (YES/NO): NO